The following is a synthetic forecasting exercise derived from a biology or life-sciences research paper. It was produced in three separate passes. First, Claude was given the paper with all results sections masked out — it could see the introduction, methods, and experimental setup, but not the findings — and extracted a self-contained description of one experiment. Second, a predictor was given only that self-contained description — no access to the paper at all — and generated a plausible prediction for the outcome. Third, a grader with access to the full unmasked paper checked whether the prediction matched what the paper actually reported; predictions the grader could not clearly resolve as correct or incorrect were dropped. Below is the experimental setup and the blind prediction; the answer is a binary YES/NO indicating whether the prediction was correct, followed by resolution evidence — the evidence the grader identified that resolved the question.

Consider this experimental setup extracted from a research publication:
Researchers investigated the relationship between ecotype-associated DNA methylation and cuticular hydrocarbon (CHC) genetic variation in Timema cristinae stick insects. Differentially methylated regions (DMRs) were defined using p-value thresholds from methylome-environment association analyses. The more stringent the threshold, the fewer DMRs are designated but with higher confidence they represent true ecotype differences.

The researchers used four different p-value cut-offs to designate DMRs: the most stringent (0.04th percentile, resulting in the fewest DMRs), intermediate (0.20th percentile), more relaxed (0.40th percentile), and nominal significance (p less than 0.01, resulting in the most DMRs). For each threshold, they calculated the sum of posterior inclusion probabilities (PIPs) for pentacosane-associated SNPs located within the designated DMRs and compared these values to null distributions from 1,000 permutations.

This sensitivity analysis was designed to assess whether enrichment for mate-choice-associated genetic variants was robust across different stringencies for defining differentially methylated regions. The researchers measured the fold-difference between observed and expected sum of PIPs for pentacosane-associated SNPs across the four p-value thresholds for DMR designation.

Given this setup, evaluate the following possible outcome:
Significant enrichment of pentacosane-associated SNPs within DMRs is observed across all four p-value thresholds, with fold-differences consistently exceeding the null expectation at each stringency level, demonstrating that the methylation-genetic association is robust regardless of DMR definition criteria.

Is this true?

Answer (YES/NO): YES